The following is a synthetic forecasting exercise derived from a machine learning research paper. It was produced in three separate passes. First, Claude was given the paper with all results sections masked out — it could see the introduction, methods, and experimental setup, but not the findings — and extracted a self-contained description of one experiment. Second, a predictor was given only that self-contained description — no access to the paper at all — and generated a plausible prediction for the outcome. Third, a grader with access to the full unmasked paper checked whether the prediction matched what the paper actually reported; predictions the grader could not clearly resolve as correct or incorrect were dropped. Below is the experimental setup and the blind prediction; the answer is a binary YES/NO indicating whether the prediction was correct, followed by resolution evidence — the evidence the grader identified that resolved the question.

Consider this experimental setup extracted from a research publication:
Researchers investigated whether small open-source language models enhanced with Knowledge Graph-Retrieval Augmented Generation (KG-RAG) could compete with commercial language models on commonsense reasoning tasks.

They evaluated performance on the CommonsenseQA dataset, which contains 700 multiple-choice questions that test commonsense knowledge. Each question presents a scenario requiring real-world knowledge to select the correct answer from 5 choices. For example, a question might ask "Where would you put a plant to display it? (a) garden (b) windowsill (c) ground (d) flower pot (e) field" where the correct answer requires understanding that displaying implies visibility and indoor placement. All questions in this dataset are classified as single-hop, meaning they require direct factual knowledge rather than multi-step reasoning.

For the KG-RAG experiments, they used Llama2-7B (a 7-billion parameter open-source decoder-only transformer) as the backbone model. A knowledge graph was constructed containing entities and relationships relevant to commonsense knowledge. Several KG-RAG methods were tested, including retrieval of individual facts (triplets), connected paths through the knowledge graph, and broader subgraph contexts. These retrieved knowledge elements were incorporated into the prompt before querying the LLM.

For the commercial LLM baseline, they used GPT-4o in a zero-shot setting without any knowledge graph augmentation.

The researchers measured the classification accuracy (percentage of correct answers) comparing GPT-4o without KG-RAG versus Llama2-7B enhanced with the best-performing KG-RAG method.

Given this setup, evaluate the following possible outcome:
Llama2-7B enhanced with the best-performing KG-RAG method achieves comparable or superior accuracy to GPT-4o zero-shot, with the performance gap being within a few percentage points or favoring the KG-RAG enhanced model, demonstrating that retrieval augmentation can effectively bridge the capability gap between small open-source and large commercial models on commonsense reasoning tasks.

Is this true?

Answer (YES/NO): NO